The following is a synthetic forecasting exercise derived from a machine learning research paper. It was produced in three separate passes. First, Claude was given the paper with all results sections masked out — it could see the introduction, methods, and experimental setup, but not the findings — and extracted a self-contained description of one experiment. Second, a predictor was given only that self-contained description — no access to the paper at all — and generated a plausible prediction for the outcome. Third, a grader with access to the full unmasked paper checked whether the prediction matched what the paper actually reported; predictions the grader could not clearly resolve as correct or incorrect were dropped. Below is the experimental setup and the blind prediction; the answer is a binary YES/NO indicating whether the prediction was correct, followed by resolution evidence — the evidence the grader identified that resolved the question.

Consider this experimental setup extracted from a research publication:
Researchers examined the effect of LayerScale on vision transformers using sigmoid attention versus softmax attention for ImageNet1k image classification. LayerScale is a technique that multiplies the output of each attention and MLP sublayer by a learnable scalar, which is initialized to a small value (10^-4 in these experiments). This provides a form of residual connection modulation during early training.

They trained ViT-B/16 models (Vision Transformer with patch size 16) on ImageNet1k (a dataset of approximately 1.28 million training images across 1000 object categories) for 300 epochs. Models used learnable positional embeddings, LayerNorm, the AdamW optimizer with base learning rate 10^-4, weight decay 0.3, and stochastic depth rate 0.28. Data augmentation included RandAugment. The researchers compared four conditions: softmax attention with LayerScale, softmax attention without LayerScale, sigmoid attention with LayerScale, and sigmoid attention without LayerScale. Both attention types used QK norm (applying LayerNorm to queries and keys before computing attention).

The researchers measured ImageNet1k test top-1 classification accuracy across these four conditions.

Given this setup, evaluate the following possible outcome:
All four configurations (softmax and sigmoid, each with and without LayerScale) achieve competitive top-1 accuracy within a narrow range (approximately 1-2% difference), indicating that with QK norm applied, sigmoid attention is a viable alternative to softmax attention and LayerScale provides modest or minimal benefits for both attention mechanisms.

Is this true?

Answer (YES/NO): NO